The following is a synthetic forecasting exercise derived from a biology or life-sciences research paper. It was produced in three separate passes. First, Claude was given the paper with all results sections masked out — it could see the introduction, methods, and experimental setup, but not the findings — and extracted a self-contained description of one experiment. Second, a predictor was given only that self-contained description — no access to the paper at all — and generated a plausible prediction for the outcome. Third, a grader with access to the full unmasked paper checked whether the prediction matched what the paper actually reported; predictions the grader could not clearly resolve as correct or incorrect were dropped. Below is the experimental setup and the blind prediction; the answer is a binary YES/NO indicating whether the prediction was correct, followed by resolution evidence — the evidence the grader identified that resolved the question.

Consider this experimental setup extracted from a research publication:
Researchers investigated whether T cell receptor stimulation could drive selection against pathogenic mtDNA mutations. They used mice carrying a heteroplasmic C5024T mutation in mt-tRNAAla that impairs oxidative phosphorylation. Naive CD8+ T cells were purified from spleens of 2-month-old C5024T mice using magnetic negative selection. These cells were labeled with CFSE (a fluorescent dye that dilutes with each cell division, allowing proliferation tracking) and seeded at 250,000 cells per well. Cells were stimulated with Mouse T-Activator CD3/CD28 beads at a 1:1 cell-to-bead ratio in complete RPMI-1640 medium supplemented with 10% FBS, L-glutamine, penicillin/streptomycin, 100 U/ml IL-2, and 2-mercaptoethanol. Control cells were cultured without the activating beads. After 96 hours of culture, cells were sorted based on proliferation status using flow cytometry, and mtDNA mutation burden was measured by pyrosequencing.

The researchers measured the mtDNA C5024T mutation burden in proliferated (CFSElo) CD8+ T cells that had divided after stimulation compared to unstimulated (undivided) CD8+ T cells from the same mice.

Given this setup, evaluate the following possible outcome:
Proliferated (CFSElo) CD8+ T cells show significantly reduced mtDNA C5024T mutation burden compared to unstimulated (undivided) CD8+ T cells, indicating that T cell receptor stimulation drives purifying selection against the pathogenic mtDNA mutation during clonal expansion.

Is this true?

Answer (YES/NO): YES